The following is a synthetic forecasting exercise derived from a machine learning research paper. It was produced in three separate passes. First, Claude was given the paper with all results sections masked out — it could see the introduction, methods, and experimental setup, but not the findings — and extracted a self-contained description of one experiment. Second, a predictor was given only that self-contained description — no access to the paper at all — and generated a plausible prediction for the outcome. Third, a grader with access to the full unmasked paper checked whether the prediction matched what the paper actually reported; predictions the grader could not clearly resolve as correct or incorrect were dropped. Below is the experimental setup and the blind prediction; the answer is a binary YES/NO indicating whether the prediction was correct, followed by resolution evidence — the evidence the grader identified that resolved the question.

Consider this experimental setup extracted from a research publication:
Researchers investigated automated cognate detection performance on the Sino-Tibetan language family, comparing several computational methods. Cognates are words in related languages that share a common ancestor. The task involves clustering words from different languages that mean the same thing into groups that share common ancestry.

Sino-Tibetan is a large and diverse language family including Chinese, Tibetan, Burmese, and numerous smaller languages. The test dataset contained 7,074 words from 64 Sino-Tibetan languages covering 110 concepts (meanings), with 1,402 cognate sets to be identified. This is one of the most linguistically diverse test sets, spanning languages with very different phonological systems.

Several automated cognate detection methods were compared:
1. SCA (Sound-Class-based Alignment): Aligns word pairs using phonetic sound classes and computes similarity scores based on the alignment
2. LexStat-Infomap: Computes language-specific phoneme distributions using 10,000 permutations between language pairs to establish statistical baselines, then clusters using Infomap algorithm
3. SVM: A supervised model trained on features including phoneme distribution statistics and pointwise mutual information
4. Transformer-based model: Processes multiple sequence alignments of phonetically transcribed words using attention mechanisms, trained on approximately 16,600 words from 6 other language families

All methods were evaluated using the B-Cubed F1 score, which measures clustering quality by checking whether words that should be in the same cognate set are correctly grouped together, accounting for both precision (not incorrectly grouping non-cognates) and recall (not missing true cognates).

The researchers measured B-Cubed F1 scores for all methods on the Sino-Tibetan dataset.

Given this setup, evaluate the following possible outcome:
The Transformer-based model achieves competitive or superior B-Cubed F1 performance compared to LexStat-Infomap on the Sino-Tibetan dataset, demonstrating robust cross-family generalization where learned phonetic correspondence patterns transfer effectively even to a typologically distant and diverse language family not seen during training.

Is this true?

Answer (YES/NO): NO